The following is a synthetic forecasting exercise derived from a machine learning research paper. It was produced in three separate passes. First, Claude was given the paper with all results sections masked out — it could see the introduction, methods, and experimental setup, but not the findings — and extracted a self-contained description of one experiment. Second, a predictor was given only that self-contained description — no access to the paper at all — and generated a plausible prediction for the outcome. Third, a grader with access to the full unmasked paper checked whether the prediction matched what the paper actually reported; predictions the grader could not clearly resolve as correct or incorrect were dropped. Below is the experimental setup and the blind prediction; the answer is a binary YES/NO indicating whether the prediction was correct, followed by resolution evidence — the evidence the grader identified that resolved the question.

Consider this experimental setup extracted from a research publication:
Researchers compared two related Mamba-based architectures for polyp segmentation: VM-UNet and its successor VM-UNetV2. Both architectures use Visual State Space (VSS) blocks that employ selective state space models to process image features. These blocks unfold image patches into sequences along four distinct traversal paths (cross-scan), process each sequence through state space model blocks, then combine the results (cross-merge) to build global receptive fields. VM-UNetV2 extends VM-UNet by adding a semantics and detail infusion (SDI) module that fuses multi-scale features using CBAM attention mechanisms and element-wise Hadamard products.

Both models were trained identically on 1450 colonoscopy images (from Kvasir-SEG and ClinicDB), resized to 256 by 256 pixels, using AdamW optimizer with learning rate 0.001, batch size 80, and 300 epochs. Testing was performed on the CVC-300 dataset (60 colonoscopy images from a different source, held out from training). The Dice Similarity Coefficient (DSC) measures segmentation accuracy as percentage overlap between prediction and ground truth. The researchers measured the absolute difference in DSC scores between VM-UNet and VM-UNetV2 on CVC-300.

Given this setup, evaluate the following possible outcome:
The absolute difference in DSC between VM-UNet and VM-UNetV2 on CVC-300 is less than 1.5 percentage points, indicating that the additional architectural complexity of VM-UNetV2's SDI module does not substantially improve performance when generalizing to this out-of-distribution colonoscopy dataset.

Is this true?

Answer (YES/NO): NO